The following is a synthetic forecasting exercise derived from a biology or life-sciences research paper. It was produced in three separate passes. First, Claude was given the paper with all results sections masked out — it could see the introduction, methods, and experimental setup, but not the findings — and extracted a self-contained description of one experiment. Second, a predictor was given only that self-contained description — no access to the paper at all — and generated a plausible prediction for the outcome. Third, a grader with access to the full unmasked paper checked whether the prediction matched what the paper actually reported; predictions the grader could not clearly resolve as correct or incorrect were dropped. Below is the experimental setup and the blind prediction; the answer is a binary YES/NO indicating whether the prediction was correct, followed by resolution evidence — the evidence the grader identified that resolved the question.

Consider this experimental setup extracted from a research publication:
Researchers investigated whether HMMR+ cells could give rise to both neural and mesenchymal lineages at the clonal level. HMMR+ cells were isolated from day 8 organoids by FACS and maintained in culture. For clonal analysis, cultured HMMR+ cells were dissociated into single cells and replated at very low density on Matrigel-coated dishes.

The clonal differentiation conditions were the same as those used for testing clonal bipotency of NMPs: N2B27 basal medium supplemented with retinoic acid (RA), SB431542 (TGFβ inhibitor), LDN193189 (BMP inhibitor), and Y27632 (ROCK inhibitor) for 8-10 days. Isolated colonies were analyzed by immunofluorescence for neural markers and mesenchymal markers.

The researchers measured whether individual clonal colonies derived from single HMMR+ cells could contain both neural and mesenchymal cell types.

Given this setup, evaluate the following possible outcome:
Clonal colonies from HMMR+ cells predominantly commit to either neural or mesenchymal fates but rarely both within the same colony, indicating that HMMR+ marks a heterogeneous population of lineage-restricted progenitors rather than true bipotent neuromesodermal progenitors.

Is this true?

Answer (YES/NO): NO